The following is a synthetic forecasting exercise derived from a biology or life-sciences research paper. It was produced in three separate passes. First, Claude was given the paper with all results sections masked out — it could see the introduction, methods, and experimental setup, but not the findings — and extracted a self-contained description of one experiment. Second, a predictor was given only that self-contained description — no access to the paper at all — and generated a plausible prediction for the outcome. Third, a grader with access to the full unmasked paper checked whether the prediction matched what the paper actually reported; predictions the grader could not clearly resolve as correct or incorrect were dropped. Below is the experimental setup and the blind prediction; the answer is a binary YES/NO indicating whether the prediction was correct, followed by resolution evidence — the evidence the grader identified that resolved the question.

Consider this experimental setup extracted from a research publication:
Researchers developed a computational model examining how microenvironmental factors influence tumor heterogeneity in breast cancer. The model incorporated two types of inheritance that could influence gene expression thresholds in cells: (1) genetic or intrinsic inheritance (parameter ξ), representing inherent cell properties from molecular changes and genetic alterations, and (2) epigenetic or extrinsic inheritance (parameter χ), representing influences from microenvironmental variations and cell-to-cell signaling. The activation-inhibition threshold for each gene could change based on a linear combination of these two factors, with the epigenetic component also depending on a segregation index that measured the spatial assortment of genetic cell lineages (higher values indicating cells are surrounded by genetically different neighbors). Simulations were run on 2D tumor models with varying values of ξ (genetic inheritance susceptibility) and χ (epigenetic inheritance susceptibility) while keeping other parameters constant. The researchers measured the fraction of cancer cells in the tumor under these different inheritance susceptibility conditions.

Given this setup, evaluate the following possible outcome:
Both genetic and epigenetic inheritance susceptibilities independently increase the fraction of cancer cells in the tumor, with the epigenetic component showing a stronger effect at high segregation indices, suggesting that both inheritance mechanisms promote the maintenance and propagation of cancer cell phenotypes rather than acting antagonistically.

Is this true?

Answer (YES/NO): YES